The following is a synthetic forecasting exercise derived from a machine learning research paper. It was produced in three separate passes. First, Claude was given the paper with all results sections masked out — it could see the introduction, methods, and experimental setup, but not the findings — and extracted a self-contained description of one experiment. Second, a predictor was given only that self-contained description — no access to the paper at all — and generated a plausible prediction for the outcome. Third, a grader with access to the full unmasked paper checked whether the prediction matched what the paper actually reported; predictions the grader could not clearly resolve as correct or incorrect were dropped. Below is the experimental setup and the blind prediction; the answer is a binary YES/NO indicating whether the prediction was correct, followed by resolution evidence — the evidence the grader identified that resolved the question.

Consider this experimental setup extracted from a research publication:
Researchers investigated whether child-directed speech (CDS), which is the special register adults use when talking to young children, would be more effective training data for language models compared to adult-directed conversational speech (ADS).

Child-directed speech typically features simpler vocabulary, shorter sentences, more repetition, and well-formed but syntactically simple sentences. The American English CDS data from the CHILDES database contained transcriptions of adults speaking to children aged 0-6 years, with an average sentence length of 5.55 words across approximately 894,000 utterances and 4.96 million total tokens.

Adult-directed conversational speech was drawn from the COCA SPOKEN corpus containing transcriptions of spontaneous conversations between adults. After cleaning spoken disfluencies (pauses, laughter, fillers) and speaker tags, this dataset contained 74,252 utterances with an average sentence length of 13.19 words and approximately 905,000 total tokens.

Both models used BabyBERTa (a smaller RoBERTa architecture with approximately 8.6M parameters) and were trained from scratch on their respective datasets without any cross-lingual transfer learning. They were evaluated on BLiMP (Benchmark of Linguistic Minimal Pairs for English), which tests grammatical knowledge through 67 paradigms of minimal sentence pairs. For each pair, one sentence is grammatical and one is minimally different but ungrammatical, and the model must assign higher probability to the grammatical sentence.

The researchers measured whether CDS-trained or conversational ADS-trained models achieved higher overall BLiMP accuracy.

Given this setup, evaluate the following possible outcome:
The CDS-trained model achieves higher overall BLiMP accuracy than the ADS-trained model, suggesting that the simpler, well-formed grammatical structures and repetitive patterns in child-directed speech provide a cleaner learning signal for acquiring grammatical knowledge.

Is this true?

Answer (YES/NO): NO